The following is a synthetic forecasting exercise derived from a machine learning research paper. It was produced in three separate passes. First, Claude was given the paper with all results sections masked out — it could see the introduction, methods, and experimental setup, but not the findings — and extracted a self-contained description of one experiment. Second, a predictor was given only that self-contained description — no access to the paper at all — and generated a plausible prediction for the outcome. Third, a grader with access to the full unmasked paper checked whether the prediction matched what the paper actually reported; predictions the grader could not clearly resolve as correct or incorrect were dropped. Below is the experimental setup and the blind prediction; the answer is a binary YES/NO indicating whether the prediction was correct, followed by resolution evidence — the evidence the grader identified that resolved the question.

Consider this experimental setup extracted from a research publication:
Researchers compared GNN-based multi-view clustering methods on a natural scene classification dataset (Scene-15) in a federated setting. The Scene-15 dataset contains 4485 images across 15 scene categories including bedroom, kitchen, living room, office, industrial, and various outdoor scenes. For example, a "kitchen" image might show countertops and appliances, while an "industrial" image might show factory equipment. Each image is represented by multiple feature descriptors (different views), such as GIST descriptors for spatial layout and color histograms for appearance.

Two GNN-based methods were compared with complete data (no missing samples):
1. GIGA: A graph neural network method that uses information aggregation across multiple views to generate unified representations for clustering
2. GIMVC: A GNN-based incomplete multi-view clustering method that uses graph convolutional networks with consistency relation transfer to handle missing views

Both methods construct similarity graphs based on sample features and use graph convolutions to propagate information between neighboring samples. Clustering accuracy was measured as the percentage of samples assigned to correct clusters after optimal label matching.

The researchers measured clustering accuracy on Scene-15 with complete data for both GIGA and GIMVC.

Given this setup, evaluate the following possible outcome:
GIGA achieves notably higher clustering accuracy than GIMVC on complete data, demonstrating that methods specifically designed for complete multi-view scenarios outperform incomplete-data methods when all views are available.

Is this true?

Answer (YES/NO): NO